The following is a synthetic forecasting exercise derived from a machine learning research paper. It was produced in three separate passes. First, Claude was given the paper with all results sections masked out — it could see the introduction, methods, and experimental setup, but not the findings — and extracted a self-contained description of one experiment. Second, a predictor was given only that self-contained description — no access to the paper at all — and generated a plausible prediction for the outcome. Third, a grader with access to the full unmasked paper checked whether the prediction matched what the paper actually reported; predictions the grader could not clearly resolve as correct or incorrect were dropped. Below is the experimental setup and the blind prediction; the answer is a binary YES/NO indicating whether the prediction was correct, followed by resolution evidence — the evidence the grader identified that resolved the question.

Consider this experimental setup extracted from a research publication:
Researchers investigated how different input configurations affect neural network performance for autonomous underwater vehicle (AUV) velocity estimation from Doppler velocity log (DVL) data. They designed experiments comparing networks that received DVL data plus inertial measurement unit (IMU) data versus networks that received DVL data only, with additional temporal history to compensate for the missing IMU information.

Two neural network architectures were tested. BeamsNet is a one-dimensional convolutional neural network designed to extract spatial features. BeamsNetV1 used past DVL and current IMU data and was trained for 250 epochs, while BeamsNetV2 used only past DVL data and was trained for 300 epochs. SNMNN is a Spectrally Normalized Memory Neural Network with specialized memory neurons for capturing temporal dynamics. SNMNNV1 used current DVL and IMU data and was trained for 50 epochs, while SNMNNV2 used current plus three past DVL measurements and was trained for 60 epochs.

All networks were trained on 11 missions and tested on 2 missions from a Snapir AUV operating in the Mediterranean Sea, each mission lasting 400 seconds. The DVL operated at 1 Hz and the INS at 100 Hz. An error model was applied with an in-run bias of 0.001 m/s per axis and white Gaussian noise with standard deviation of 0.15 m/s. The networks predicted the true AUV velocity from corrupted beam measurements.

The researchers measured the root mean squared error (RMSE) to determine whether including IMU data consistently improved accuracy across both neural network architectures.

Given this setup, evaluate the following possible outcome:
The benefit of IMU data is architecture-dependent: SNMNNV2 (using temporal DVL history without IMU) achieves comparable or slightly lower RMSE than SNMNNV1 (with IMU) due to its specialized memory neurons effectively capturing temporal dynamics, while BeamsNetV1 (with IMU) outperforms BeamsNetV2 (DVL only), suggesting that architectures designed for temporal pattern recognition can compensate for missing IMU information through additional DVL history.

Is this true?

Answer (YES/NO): YES